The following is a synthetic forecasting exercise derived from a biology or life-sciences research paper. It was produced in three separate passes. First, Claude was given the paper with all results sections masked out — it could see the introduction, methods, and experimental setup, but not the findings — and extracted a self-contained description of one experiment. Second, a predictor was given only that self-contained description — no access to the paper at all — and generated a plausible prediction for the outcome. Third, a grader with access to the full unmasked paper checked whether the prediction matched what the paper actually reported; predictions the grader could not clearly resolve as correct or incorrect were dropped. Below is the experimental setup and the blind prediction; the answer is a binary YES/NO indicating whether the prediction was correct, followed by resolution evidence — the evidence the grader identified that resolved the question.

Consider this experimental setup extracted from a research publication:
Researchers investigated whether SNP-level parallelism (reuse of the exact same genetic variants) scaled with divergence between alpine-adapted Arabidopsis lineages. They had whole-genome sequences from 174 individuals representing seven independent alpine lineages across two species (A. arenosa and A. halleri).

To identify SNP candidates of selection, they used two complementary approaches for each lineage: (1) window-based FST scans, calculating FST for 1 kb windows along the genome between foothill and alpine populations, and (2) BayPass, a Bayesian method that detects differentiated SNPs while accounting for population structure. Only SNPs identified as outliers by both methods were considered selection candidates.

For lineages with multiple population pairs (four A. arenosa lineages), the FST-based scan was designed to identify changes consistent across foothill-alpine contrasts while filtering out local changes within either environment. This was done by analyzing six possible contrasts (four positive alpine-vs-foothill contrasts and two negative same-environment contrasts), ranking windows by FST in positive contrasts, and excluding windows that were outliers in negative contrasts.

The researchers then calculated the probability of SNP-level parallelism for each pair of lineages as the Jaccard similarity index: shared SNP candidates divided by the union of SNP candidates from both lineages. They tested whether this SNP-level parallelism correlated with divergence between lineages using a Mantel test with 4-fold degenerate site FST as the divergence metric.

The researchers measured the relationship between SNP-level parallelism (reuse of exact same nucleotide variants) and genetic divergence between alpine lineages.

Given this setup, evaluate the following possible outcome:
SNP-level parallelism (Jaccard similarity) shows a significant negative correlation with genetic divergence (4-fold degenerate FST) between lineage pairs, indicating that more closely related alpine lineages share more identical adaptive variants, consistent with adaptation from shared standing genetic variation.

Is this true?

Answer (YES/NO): YES